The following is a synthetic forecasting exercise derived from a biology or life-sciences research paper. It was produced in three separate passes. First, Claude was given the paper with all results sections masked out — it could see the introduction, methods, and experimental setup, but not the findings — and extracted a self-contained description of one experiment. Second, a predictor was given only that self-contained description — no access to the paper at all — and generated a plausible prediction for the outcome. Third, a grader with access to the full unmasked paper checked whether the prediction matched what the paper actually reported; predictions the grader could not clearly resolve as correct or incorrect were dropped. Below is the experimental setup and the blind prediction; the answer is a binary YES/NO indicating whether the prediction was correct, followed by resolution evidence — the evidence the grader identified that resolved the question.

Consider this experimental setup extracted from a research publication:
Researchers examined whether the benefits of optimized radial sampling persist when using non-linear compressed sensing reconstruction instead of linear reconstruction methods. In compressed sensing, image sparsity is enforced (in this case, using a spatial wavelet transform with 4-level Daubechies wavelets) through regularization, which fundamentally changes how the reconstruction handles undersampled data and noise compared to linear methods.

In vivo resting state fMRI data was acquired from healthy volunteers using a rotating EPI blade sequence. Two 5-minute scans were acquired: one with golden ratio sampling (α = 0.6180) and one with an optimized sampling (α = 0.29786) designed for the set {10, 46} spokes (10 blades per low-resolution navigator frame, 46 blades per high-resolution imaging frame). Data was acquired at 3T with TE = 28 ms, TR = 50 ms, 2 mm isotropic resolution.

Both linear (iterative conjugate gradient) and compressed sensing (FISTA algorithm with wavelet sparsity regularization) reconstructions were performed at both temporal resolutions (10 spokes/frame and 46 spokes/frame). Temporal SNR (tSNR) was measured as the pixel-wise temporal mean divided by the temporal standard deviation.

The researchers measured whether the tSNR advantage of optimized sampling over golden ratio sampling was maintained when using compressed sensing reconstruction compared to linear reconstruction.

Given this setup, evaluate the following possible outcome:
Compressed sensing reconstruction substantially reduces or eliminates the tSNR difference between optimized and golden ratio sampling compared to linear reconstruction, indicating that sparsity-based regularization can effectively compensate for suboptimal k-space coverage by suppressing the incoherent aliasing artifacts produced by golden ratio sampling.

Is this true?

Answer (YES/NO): NO